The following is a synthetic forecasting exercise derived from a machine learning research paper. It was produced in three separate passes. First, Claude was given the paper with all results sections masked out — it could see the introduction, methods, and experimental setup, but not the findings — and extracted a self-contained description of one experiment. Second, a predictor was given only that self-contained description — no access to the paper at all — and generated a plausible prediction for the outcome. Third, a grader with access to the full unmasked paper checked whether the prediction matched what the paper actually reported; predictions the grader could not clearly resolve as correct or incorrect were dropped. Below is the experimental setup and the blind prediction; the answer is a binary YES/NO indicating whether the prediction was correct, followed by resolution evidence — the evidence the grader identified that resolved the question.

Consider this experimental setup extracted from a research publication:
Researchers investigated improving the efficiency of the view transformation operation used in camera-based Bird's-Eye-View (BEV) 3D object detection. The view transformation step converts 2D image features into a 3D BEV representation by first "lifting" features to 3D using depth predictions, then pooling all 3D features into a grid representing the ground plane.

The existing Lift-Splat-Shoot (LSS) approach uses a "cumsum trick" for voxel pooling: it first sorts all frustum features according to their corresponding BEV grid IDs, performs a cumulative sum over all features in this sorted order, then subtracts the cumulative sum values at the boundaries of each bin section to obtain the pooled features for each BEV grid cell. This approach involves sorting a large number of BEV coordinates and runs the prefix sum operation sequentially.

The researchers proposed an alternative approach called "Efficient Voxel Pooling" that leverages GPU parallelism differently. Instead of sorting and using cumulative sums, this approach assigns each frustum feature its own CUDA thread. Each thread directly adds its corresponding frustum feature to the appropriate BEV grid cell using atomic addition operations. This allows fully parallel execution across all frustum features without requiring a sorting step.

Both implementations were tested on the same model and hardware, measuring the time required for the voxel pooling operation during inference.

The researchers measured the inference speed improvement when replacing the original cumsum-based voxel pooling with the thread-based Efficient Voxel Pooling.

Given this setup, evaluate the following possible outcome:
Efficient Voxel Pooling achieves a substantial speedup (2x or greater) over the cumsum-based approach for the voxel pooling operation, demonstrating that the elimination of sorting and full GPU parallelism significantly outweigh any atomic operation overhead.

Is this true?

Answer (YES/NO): YES